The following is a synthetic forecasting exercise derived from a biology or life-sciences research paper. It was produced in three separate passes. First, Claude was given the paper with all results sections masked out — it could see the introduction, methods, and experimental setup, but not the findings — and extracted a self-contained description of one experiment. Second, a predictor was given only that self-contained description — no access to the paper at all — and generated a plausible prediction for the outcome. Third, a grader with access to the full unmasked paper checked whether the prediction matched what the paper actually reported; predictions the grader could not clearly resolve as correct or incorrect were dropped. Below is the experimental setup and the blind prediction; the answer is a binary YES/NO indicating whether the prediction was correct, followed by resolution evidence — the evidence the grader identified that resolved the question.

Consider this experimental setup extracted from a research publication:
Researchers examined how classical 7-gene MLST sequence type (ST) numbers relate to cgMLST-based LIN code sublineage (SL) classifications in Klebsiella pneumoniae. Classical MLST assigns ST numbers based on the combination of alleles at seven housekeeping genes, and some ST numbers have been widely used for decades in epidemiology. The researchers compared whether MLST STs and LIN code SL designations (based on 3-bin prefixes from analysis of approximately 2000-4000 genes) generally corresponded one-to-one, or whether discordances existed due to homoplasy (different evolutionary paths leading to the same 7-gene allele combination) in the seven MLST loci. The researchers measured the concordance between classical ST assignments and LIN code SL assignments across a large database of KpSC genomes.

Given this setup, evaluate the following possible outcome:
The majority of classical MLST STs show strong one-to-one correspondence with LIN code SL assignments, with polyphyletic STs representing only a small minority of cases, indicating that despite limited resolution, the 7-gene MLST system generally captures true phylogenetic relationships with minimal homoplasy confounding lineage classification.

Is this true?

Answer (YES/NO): YES